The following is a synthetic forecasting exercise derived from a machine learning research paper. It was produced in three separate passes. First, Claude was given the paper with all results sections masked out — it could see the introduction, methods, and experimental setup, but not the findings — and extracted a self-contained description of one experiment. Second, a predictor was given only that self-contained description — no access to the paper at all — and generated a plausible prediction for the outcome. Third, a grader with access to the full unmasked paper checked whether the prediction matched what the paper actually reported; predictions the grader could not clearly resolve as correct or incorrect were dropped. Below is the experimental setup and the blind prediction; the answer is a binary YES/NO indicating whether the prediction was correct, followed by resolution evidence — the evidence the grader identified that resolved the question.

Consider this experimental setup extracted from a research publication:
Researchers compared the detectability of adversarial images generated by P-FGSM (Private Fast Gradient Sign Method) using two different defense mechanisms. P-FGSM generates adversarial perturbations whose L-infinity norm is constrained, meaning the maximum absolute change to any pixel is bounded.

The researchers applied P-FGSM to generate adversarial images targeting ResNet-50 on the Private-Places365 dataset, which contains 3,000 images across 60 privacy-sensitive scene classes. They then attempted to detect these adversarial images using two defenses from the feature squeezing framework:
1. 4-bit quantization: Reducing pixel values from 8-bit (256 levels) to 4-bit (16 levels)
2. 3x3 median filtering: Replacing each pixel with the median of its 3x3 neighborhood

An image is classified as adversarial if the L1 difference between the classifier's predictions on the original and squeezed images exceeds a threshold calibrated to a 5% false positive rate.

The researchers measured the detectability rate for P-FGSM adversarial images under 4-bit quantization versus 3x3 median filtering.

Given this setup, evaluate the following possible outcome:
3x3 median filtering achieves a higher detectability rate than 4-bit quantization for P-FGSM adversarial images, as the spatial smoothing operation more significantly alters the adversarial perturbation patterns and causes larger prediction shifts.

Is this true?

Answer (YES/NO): YES